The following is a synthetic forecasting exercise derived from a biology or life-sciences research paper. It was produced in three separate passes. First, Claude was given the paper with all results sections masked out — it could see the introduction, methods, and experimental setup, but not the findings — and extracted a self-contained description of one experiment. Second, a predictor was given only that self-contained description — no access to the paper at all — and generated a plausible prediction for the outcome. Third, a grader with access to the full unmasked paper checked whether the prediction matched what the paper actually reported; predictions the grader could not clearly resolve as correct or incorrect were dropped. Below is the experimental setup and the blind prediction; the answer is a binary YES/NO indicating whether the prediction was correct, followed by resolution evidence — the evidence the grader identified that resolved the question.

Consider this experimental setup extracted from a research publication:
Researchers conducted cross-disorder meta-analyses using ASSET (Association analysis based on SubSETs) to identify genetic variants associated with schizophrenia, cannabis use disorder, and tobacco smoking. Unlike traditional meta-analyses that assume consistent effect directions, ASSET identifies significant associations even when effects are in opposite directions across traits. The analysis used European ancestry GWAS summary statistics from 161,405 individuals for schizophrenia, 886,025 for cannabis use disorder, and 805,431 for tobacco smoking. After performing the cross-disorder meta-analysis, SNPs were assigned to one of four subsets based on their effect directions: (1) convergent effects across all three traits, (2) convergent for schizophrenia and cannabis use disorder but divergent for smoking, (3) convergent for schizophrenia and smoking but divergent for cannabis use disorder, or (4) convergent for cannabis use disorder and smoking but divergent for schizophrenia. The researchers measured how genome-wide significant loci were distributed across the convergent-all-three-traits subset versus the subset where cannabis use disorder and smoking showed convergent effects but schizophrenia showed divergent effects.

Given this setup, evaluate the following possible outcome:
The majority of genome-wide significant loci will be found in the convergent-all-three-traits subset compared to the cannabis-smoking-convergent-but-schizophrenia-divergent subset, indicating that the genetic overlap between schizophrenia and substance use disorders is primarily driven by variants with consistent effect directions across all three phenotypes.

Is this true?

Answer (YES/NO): YES